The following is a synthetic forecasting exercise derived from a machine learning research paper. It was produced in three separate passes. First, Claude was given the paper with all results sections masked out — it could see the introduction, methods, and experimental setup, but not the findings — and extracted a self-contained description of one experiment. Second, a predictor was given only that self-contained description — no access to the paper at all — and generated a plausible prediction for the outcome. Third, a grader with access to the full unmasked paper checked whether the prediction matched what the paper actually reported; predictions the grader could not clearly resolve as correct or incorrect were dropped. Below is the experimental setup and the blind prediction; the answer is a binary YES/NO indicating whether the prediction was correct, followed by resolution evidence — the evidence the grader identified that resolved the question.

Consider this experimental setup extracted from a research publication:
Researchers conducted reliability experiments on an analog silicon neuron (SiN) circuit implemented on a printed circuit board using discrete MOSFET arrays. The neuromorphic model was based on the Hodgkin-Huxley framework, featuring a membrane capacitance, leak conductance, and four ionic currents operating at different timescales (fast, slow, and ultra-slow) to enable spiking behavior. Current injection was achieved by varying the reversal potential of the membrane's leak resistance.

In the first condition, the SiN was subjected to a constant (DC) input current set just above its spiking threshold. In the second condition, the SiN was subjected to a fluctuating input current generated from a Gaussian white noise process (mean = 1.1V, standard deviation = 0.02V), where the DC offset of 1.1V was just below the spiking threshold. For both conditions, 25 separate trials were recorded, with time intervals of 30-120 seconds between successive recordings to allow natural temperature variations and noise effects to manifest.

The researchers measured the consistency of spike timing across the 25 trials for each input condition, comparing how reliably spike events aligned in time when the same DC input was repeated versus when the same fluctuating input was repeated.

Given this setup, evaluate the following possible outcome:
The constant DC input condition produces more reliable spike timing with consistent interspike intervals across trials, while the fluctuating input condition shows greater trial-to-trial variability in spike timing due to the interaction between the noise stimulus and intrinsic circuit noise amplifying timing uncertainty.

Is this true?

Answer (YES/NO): NO